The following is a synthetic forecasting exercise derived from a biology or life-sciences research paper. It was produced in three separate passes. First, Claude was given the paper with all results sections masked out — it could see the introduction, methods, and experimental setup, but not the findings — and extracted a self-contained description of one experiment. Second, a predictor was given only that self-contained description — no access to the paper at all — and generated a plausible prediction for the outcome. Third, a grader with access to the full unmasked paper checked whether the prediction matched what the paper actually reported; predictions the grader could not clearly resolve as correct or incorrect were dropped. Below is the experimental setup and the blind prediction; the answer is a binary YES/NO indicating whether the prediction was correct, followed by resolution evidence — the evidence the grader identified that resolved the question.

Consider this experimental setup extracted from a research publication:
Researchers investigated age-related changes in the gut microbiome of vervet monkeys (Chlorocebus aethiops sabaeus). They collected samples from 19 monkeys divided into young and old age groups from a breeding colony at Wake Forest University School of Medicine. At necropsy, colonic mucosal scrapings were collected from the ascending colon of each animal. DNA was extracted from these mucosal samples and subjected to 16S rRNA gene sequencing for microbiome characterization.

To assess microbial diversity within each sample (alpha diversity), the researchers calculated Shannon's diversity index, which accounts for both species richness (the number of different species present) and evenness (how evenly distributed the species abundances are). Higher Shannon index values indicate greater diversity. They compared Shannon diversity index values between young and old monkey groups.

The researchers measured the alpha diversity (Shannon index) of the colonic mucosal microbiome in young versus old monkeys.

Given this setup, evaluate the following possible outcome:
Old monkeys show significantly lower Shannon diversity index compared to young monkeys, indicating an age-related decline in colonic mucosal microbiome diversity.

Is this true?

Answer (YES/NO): NO